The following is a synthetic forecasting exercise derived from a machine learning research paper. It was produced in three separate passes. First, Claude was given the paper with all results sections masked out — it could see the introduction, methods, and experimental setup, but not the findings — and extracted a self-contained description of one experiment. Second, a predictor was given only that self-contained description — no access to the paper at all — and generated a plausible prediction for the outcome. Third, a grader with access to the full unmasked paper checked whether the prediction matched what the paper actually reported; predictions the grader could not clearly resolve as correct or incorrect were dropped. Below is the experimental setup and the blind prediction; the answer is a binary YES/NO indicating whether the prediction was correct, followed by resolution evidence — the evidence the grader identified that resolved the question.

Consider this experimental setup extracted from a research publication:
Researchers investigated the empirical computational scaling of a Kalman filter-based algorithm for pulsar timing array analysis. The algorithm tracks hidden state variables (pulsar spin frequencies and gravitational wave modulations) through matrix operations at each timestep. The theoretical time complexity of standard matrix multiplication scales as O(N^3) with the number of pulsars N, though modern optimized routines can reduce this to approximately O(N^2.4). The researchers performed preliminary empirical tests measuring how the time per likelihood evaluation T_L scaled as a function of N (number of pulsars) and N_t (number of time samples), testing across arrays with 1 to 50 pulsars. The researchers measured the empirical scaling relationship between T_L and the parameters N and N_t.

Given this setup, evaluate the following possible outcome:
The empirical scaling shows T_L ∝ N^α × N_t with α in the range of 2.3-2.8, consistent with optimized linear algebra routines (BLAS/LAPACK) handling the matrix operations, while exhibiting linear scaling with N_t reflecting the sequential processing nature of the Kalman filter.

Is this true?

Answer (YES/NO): NO